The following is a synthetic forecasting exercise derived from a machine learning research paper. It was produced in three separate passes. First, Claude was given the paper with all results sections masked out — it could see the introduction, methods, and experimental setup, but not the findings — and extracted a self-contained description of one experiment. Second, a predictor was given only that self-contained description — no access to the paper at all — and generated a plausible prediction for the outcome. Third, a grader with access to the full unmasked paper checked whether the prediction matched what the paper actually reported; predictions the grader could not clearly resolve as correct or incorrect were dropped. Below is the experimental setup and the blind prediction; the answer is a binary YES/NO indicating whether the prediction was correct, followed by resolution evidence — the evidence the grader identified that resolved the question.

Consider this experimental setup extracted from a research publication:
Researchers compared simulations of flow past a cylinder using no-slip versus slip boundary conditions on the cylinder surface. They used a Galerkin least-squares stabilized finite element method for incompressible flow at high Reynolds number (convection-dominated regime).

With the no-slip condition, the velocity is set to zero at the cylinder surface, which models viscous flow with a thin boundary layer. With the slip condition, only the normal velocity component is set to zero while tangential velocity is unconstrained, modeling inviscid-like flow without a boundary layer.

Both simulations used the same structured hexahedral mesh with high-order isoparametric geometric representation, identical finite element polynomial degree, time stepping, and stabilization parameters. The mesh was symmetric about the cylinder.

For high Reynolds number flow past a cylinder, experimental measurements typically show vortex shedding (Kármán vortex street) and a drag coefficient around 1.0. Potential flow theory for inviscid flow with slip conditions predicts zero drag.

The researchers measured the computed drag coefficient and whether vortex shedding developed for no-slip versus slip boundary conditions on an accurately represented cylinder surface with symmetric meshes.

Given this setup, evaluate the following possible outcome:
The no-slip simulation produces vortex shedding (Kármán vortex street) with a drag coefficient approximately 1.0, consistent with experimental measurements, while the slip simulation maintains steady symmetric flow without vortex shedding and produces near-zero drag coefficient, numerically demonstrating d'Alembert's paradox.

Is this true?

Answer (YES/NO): YES